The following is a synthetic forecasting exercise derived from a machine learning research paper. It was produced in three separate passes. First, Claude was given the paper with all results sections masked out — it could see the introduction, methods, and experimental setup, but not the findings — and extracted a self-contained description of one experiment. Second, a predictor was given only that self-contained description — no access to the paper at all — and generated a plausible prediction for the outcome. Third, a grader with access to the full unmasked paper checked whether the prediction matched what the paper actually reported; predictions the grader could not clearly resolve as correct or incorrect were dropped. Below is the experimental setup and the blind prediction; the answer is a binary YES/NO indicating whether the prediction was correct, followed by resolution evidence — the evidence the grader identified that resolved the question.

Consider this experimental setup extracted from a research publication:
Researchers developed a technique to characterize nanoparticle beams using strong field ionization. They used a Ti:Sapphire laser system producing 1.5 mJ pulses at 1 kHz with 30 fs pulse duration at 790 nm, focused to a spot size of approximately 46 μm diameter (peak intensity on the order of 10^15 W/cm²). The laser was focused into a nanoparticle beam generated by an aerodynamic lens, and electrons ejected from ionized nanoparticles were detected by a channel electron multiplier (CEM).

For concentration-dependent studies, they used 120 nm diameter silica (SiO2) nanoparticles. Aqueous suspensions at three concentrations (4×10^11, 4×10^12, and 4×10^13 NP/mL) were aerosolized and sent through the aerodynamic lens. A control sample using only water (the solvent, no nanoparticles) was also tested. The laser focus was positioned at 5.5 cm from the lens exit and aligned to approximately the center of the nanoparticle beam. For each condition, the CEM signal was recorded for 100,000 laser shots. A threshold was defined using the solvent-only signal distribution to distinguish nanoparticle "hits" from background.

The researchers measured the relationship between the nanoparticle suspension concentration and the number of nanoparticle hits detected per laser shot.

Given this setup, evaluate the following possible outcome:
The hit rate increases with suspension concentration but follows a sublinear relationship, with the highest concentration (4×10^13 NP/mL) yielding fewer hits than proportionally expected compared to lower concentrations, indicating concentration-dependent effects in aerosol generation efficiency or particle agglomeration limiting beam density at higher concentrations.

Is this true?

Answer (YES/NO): NO